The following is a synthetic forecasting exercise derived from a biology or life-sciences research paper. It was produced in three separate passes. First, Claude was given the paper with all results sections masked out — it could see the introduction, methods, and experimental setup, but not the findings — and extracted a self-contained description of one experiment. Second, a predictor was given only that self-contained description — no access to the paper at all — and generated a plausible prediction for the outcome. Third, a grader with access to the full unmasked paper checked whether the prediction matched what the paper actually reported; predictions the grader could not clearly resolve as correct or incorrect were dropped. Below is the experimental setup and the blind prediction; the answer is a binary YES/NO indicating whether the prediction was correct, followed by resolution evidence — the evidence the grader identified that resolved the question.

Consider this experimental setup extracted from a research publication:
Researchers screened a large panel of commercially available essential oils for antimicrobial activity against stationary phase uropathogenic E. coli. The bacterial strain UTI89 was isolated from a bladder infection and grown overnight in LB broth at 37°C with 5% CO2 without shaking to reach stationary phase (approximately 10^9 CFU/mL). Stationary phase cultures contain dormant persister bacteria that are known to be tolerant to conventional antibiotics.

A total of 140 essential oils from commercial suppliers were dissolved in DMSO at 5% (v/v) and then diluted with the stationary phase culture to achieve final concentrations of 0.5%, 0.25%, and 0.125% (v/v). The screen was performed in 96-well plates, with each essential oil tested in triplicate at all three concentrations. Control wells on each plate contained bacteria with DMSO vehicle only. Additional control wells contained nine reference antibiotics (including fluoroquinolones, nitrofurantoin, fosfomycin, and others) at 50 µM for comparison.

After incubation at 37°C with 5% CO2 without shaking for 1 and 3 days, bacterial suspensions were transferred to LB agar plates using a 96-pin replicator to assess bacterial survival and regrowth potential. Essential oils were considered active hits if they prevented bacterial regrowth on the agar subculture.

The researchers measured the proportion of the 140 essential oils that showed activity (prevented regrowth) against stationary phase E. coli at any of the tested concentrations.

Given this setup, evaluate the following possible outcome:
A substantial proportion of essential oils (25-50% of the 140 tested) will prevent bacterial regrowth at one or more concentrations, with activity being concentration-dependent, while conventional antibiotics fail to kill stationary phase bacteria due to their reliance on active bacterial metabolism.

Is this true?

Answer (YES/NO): YES